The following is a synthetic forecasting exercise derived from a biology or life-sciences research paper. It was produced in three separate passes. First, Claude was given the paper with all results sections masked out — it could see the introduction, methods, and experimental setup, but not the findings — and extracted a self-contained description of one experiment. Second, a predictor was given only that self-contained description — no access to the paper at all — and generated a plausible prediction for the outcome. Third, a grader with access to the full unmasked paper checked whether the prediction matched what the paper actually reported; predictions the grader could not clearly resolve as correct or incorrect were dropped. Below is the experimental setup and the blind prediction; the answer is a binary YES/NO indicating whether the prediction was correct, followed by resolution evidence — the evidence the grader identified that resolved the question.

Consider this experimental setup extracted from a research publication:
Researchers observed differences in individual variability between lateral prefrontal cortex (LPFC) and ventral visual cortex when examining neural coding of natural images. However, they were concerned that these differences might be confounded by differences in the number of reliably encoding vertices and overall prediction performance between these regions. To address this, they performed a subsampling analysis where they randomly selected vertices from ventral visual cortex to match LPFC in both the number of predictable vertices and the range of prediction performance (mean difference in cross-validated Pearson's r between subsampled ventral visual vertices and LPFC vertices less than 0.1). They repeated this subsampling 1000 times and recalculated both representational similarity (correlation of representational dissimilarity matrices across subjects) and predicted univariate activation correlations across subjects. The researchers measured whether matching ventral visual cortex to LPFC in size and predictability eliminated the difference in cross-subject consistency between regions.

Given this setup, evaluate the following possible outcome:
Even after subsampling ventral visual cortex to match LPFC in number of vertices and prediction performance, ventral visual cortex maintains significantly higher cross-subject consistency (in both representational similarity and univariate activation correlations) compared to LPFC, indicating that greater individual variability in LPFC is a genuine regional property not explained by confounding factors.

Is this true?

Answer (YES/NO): YES